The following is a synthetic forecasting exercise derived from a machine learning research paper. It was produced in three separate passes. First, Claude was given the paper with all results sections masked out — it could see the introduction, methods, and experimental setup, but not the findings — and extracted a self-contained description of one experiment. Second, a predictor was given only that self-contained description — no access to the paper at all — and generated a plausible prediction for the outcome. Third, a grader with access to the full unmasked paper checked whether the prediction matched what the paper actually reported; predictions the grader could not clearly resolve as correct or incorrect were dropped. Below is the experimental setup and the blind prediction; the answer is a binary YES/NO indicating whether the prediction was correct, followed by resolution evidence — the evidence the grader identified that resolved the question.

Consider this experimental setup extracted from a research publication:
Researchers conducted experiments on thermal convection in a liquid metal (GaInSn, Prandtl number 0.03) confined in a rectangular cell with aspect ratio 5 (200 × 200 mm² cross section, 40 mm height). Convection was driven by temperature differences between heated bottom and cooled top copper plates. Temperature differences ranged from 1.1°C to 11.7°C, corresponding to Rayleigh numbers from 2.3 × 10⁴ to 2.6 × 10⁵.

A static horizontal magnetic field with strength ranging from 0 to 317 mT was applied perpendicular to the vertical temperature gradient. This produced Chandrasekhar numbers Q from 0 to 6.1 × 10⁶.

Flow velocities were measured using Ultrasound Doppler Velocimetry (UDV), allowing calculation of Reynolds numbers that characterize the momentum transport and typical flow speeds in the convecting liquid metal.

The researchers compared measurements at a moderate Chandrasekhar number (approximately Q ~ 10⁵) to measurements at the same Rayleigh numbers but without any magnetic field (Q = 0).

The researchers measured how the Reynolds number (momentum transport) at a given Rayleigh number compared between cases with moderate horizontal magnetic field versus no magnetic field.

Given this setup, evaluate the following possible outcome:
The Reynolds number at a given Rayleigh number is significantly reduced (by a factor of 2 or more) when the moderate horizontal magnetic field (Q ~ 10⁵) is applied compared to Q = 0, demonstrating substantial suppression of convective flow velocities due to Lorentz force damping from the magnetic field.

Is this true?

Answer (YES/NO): NO